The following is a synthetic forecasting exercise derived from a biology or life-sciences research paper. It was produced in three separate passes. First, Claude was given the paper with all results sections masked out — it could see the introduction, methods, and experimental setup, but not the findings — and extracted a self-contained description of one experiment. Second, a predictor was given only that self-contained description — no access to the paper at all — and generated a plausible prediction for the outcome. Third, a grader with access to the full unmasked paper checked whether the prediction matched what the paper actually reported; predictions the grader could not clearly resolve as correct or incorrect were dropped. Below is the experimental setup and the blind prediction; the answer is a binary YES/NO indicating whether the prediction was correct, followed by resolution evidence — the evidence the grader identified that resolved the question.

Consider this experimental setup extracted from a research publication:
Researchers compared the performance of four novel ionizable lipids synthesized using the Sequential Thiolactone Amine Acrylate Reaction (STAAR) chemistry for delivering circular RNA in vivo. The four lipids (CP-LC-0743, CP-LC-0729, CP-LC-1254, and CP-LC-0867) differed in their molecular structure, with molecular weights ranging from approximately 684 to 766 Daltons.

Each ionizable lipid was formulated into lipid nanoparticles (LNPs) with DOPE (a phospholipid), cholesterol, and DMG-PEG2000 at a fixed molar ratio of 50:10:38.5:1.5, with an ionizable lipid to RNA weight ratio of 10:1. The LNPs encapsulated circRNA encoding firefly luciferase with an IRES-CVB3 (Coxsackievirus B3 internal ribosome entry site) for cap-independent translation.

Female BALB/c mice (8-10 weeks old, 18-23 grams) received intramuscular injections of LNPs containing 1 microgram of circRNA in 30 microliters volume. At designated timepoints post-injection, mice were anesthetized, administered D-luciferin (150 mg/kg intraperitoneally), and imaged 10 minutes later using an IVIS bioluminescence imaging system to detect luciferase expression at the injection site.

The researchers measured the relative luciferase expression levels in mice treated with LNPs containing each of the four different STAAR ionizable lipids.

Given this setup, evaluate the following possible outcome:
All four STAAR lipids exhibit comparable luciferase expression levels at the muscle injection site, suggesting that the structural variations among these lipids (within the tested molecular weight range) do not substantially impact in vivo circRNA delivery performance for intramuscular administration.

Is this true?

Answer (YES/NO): NO